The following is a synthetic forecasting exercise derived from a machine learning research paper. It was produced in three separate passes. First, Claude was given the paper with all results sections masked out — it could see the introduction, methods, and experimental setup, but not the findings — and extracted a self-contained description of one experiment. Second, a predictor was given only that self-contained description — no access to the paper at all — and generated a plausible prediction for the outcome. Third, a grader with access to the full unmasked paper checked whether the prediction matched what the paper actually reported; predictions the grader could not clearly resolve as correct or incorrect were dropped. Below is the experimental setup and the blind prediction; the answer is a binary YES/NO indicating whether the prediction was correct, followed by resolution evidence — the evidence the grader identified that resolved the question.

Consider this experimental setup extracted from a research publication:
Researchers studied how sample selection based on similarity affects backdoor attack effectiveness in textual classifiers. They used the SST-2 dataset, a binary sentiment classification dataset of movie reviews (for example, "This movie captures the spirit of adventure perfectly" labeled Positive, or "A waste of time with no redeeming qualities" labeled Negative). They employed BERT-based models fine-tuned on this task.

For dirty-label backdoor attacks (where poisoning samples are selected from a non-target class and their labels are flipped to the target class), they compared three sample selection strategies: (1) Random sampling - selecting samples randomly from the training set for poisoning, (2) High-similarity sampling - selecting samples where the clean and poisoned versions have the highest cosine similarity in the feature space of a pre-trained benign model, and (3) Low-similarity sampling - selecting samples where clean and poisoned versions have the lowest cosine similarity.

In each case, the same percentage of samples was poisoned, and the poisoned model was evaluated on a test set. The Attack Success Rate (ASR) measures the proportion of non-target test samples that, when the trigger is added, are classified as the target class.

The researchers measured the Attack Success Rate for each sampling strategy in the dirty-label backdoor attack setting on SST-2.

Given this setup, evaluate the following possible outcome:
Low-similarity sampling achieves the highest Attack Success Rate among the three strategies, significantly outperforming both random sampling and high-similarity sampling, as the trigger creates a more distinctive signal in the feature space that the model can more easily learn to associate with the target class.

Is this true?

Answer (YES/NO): NO